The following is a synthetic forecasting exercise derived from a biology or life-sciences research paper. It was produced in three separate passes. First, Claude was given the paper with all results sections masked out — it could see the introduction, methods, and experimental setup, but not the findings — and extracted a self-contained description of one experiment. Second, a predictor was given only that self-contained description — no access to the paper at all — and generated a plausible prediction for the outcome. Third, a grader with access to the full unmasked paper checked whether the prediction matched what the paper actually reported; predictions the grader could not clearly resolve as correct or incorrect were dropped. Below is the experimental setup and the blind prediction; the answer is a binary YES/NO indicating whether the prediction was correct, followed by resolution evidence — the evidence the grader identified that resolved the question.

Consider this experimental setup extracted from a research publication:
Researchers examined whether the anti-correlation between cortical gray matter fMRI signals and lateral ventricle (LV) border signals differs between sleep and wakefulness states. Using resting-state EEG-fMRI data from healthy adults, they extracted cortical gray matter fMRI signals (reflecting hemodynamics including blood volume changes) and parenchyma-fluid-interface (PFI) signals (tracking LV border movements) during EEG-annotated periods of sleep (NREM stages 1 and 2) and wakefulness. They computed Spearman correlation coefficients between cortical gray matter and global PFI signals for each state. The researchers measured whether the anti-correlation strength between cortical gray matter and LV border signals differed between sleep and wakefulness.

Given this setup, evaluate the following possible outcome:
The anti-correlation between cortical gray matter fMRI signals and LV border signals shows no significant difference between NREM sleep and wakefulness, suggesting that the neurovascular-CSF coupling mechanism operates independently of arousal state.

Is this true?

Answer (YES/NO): NO